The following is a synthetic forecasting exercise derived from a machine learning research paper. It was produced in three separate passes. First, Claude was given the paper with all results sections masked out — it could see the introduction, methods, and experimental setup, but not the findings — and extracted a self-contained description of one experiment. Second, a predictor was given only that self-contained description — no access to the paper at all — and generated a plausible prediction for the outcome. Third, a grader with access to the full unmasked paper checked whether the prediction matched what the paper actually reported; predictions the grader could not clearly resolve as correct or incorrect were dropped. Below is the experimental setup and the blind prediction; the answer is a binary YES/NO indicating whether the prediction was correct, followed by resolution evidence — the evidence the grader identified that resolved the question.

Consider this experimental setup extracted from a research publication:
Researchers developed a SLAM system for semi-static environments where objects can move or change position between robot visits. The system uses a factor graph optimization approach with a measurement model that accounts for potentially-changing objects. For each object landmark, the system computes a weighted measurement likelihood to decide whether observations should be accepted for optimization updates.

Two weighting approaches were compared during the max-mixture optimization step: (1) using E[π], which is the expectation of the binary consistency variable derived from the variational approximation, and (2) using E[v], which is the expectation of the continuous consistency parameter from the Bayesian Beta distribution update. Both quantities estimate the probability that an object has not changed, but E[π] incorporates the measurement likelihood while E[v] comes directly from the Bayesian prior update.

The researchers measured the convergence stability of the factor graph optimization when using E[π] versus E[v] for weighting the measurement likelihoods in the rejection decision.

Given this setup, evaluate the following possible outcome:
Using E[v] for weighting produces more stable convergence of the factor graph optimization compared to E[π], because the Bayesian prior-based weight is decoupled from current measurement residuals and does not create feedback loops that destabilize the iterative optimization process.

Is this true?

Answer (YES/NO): YES